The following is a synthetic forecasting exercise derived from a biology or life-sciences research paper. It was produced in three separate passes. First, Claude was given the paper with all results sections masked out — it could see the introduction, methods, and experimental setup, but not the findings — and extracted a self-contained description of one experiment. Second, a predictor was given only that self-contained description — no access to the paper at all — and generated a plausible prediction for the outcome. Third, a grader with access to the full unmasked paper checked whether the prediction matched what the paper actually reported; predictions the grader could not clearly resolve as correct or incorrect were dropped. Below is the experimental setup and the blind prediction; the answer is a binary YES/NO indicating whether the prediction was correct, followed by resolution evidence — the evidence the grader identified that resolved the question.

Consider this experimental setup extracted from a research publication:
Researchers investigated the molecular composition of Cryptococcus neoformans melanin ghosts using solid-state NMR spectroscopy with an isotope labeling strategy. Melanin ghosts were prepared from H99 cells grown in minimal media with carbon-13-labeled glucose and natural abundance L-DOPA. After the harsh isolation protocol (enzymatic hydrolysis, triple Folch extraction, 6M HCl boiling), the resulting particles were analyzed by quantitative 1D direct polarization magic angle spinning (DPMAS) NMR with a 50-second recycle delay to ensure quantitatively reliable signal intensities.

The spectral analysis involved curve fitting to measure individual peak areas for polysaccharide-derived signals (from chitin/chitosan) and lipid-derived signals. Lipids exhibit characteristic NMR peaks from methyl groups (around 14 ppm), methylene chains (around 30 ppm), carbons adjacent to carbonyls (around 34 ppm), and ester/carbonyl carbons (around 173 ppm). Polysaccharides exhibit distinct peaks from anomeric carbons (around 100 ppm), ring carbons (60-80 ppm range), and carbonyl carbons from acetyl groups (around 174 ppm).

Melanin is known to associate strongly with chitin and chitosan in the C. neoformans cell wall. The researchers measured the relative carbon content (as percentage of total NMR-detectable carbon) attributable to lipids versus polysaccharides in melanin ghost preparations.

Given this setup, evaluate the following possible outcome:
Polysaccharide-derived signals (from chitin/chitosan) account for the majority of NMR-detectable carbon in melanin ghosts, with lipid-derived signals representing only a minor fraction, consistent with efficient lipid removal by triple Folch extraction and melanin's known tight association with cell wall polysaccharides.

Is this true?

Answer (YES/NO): NO